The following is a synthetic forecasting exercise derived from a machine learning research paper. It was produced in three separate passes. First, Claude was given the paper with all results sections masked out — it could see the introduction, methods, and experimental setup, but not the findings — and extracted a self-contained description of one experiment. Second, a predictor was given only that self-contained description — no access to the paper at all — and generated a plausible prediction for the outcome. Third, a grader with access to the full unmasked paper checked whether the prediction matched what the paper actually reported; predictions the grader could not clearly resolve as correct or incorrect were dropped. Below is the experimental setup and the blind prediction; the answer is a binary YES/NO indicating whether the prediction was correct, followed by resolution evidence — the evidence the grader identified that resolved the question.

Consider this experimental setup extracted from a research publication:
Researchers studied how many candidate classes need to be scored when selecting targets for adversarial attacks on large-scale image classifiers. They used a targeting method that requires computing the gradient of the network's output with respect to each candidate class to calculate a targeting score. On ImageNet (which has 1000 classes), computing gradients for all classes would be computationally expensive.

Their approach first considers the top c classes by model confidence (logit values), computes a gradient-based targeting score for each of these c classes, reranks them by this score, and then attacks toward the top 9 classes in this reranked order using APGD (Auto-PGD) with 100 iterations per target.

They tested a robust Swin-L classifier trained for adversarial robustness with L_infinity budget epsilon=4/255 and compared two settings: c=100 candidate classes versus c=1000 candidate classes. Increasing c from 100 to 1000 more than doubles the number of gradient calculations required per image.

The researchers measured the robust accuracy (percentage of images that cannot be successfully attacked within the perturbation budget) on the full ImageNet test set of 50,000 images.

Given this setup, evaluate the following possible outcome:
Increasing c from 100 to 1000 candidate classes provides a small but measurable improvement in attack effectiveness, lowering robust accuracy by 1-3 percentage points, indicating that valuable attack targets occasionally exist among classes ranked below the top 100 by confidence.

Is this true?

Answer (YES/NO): NO